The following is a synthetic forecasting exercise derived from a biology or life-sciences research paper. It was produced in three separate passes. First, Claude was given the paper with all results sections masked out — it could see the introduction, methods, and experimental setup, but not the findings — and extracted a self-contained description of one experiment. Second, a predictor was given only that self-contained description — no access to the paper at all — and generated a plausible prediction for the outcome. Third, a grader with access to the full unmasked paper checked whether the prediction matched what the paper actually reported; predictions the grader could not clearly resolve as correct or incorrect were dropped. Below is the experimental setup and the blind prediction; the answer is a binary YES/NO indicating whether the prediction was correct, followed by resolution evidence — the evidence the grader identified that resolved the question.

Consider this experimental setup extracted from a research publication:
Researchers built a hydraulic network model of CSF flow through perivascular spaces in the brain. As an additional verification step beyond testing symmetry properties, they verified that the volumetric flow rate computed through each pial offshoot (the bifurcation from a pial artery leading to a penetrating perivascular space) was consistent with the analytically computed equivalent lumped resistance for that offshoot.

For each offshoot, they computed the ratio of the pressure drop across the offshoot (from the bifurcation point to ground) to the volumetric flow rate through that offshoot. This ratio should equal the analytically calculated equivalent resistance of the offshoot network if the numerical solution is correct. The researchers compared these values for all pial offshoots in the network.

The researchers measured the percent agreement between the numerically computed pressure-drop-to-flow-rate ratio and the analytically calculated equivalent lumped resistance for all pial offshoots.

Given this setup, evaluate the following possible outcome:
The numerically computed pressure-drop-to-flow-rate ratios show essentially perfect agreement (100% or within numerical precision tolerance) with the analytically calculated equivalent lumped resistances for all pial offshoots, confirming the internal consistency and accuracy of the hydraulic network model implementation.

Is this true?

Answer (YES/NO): YES